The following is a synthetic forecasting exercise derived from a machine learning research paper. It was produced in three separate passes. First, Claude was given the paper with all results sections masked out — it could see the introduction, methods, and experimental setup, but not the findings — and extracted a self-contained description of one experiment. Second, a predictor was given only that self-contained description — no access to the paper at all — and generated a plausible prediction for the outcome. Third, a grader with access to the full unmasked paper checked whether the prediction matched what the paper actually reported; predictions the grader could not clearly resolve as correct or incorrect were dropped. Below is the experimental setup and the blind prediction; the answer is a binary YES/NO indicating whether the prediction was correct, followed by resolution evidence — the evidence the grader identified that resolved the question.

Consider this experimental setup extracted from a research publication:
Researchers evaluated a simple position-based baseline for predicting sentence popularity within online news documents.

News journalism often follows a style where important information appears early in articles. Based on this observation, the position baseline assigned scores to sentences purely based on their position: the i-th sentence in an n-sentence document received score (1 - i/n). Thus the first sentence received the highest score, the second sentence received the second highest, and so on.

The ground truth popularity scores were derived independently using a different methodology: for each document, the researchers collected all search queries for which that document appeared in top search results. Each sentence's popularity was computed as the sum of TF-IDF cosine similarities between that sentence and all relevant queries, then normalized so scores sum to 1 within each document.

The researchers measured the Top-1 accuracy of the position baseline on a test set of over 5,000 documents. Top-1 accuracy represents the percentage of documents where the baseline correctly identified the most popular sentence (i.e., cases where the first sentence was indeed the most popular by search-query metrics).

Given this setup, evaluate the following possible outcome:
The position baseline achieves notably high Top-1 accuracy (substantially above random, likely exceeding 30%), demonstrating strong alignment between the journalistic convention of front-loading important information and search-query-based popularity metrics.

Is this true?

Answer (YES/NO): NO